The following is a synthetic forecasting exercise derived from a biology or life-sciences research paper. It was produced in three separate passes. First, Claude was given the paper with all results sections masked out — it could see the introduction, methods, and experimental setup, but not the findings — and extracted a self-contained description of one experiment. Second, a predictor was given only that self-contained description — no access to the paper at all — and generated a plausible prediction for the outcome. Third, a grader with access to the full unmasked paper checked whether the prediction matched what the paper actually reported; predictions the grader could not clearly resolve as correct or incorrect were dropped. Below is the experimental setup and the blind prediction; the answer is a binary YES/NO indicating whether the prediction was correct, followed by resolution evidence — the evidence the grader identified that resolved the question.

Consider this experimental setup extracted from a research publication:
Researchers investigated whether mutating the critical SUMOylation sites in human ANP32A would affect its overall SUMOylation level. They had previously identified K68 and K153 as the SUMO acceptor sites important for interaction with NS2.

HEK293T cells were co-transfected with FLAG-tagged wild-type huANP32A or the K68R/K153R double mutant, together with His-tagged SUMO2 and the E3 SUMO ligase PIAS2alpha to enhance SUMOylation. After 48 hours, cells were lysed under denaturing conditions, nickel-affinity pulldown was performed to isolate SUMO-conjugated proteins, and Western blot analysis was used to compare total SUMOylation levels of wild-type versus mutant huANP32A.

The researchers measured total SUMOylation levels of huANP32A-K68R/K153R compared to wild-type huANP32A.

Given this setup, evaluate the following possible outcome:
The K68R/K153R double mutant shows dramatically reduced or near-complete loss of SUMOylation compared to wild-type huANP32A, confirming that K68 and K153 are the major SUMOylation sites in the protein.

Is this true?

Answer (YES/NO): NO